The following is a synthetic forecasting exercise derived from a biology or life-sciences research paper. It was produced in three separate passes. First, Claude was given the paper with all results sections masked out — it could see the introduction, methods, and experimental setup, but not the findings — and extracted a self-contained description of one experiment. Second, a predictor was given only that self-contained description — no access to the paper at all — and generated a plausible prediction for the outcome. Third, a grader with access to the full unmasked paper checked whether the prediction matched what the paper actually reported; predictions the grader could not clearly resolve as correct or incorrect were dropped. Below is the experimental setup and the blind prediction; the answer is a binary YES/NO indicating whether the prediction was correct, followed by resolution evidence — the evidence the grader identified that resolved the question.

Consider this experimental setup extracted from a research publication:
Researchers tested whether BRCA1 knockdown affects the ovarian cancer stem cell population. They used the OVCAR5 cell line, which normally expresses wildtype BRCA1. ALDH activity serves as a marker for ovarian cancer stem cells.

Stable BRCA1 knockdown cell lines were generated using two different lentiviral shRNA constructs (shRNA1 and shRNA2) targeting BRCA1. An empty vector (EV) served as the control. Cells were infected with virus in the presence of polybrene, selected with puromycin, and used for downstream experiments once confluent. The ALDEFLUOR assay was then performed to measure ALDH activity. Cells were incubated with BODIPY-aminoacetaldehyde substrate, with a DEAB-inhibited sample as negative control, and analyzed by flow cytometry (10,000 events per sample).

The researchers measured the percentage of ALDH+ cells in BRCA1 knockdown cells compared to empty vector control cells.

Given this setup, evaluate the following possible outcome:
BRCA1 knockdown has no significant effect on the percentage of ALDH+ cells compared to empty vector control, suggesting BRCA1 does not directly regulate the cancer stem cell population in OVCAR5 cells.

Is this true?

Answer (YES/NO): NO